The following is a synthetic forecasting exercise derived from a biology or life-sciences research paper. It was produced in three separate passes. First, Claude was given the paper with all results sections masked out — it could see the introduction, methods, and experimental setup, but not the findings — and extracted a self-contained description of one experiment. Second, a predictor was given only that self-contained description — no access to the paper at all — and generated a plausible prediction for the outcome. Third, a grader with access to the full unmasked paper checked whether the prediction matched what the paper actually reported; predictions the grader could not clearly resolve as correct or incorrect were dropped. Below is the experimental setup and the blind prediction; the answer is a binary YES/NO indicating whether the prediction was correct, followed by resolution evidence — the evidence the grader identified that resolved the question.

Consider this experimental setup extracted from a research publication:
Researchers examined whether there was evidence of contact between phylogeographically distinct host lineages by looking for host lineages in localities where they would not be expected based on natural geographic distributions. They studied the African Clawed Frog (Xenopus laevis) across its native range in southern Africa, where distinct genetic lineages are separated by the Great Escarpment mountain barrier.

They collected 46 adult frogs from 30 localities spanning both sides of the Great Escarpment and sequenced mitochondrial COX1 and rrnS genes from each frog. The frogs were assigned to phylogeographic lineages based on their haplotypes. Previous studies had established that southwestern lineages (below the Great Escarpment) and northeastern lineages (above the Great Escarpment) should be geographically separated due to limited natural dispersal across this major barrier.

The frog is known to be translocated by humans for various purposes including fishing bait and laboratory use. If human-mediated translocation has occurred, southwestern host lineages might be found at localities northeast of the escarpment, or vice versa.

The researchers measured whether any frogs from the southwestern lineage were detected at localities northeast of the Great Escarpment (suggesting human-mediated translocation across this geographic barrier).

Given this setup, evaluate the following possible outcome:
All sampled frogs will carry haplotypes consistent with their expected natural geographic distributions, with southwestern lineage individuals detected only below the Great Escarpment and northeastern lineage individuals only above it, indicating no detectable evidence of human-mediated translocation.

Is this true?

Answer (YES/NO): NO